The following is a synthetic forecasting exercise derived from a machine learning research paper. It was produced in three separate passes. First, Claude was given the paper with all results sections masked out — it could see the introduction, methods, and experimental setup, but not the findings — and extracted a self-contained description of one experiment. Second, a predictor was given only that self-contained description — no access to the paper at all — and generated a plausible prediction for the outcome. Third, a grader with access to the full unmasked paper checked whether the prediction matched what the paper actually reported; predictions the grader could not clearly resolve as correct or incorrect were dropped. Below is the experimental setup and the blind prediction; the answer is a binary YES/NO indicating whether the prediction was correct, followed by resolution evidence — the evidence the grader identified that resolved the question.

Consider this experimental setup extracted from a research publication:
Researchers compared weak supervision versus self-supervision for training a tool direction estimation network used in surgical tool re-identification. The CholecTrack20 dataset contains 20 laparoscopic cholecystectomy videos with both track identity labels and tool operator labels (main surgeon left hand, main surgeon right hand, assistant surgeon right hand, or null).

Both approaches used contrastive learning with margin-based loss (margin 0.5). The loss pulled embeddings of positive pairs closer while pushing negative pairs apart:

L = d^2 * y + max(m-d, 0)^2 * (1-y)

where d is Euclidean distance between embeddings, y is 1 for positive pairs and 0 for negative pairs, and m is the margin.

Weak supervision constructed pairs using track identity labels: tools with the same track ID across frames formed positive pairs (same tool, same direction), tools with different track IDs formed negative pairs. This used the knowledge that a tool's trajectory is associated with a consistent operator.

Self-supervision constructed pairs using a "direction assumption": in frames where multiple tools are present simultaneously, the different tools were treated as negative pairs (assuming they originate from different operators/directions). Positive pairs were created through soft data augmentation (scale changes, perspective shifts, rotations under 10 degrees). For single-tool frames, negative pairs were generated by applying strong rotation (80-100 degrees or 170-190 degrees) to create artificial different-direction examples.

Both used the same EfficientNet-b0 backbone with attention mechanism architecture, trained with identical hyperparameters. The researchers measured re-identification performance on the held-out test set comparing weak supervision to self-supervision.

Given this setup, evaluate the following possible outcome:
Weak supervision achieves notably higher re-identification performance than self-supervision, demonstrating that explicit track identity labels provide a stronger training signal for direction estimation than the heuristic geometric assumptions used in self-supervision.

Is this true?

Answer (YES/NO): NO